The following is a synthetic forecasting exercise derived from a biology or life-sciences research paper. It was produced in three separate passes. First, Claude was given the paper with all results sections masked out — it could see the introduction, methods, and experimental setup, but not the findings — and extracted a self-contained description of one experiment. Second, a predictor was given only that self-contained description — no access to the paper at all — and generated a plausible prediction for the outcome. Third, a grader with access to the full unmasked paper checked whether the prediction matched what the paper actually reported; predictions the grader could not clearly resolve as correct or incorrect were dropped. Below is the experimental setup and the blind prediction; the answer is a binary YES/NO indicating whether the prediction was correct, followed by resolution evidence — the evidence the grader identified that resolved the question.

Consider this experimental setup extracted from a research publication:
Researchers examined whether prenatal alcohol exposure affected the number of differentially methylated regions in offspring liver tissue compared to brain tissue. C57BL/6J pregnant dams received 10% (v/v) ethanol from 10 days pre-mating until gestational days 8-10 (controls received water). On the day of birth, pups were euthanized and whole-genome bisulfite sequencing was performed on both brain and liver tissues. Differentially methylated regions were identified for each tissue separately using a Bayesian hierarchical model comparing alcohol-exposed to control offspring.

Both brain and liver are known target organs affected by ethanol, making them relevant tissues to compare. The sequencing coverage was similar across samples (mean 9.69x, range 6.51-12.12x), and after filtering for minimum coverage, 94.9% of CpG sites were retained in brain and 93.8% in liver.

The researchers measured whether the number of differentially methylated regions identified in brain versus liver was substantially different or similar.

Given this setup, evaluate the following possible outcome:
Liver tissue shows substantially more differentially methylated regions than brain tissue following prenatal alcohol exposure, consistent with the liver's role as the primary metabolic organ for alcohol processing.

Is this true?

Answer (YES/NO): YES